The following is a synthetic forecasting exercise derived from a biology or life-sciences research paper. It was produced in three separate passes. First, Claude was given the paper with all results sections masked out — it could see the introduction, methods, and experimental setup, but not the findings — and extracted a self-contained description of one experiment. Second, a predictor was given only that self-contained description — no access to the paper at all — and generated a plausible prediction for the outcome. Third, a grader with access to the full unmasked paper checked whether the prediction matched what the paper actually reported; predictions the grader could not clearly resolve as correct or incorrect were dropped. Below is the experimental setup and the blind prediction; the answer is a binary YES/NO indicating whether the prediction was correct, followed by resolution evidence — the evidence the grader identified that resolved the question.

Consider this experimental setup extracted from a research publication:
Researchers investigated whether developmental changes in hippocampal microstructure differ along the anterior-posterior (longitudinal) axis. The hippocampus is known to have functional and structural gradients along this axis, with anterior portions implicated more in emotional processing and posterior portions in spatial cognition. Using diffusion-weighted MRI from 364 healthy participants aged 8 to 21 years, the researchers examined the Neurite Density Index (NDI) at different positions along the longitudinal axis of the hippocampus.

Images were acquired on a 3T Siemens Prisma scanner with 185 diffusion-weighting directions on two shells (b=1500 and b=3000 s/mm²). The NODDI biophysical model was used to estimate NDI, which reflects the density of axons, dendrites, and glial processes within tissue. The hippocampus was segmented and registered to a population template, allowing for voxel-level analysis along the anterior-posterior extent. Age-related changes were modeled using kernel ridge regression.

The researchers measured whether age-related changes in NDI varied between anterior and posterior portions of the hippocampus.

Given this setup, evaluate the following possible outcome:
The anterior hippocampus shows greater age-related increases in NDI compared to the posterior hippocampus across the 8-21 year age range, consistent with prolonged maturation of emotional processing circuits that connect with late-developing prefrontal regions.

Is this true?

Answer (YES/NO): NO